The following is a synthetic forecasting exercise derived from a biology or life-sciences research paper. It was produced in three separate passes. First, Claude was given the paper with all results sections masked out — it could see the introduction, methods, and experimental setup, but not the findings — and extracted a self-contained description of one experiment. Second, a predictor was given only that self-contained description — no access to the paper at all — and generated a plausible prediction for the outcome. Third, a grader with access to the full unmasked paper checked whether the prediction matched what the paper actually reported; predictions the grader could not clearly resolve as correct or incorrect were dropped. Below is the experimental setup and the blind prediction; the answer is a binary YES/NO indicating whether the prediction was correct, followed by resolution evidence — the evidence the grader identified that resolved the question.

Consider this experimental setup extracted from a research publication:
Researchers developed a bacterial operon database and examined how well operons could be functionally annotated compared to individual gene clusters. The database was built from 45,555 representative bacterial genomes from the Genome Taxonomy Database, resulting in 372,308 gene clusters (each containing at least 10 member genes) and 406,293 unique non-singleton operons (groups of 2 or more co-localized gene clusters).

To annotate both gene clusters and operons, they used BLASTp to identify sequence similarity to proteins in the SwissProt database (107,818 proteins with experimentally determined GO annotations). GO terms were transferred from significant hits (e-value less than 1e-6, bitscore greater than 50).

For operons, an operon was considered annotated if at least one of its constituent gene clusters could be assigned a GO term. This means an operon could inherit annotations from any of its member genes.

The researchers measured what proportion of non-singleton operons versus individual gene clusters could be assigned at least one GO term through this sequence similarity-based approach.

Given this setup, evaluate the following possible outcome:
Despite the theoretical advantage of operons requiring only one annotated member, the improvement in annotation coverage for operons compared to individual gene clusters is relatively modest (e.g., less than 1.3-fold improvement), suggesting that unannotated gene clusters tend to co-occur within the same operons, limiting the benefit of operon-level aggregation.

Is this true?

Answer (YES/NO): YES